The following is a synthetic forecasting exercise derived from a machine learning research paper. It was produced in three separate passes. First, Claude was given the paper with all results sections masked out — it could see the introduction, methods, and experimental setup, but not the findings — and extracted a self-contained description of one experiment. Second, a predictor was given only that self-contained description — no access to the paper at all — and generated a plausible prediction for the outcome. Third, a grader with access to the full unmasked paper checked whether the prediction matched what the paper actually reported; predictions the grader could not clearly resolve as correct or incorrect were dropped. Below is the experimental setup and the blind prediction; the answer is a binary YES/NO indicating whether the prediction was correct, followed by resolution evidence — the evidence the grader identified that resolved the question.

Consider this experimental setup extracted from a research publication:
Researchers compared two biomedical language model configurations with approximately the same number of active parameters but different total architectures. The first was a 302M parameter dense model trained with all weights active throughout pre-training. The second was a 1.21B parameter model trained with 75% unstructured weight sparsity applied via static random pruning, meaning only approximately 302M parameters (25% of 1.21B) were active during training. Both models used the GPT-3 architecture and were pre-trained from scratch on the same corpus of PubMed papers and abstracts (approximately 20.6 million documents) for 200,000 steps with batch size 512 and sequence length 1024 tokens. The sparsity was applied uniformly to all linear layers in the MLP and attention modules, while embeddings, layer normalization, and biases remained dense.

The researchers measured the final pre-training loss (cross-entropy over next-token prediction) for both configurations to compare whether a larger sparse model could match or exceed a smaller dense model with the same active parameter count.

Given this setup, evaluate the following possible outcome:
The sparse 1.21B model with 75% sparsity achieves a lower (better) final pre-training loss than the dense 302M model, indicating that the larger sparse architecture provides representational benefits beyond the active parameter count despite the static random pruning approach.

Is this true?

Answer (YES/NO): YES